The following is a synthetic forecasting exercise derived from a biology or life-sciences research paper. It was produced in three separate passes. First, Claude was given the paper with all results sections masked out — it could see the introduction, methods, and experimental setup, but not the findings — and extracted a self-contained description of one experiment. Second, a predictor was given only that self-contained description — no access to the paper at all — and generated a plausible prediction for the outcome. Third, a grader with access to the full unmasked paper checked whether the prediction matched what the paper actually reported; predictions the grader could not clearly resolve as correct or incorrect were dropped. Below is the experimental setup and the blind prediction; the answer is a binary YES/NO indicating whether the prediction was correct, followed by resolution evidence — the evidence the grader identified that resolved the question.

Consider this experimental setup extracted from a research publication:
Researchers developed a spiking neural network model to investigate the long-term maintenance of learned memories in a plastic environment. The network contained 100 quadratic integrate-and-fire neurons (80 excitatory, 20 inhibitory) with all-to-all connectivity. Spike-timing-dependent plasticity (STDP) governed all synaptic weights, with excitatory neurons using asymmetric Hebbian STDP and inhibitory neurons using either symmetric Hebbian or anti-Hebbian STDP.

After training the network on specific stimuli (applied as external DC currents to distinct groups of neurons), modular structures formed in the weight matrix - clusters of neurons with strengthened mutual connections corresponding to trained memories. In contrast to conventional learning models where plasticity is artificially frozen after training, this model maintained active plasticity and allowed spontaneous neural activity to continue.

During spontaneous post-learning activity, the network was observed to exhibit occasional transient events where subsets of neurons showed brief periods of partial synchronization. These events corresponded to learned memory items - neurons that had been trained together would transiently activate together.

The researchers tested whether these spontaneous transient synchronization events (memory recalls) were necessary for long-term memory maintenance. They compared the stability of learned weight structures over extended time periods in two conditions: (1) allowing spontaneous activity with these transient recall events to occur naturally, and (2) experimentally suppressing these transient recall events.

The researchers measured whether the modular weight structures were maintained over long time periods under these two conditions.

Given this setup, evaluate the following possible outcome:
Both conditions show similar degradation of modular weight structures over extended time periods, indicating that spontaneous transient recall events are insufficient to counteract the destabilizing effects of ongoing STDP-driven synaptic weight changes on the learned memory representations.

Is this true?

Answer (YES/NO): NO